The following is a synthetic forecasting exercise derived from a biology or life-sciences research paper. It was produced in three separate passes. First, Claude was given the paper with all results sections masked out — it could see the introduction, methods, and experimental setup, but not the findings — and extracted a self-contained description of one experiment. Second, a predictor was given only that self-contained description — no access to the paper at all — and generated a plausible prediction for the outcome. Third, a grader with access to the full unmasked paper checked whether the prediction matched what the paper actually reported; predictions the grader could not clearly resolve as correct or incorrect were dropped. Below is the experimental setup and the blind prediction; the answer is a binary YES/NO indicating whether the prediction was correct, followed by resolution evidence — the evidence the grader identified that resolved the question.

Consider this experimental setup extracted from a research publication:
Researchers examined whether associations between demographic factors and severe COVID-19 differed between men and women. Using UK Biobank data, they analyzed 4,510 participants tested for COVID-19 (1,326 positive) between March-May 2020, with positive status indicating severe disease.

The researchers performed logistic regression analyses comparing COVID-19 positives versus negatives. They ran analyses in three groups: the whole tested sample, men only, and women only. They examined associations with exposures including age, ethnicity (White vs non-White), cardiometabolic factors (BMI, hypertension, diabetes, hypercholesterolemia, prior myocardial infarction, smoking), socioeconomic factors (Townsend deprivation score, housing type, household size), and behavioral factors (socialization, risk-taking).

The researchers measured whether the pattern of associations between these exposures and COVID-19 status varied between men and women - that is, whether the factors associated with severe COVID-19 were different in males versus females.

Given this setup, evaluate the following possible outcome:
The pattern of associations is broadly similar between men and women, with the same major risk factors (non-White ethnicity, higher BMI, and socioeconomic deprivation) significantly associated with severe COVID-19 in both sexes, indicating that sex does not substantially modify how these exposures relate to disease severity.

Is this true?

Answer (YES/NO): YES